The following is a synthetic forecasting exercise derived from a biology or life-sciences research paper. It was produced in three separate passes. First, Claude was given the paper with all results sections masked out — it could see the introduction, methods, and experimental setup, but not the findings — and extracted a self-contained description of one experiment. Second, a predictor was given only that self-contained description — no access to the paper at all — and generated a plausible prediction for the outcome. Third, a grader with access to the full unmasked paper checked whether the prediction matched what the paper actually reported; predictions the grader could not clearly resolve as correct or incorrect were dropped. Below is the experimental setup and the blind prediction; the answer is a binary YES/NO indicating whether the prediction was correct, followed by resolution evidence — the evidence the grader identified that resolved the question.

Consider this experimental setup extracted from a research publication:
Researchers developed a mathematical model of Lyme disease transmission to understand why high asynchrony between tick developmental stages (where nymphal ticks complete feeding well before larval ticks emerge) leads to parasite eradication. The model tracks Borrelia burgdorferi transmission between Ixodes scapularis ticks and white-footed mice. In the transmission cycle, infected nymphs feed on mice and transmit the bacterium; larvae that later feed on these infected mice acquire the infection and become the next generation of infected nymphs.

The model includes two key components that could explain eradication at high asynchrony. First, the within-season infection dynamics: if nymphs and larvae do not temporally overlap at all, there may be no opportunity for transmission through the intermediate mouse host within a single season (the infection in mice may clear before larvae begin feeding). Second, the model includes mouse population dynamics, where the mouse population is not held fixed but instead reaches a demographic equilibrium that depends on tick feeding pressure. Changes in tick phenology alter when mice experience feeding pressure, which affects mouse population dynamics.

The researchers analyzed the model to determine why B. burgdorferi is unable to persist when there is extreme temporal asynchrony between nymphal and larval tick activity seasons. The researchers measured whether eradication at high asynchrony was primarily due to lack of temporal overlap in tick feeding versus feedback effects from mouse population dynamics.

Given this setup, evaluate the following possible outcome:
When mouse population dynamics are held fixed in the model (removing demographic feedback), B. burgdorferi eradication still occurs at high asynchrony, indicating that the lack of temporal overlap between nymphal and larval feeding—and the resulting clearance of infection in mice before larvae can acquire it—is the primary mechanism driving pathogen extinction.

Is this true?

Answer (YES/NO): NO